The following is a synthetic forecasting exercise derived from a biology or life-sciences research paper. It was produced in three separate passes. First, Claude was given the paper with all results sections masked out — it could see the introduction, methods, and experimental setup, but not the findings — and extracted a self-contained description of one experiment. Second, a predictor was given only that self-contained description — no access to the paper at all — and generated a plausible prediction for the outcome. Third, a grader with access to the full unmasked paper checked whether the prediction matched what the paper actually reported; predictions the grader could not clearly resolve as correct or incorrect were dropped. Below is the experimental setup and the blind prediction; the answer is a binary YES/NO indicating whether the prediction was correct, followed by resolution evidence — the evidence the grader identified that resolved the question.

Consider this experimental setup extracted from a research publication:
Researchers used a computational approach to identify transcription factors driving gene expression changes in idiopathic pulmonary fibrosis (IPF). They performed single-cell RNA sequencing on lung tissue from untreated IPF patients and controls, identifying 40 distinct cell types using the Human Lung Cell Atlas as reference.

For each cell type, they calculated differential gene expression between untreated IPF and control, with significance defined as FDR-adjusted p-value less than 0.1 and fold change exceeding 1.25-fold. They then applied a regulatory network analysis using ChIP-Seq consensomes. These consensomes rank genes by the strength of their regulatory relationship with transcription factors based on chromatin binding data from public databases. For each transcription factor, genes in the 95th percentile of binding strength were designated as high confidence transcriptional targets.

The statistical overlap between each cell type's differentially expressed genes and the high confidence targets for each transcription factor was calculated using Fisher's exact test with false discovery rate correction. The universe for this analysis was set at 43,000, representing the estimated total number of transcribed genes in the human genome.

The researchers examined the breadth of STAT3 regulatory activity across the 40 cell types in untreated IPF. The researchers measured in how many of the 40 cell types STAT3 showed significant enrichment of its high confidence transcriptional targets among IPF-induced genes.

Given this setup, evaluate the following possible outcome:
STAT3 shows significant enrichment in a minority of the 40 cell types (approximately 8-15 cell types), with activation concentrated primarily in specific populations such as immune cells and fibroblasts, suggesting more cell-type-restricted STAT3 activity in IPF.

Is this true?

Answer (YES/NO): NO